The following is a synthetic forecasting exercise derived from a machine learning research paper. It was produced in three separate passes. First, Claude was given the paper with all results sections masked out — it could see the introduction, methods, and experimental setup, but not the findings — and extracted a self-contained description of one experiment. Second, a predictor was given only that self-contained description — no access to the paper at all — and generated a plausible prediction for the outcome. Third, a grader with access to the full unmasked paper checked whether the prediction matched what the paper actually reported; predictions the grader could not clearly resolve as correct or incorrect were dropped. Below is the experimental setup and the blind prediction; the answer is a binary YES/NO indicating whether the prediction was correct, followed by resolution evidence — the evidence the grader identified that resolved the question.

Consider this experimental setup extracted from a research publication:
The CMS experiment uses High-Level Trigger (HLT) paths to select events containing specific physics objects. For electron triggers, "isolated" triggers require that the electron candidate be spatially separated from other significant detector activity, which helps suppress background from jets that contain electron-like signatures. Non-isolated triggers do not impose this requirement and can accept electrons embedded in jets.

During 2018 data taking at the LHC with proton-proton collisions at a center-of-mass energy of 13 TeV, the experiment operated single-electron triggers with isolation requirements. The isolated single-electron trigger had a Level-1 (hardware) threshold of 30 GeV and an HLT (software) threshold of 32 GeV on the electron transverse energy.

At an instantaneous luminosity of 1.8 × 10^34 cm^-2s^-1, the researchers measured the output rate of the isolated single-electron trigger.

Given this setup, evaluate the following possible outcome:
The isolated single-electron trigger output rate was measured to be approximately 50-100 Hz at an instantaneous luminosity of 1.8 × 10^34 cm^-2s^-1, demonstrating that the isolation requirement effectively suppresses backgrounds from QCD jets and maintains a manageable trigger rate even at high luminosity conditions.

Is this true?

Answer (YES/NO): NO